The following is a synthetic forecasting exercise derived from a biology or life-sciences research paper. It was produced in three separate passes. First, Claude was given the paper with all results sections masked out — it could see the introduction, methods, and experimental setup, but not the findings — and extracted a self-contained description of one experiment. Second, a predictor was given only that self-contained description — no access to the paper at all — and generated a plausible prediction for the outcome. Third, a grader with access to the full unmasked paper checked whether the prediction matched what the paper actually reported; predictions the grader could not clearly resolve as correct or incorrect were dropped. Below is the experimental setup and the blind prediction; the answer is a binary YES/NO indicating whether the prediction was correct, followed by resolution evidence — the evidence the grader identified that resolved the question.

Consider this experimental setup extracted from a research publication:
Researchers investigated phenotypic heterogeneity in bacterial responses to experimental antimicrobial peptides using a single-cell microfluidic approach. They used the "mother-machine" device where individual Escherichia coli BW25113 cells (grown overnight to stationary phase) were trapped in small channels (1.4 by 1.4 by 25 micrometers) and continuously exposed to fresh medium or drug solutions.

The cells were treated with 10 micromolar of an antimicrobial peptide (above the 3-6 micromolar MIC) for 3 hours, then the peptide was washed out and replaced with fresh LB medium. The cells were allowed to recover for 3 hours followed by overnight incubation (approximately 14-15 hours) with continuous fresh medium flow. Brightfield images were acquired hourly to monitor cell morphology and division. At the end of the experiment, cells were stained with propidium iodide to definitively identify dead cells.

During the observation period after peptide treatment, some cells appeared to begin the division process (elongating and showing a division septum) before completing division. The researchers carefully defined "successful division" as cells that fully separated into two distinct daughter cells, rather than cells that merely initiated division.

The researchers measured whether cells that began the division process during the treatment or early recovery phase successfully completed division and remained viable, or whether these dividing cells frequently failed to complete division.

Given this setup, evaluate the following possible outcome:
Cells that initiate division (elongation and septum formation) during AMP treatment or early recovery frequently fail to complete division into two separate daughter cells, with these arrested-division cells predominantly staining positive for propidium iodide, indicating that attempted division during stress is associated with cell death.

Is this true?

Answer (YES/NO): YES